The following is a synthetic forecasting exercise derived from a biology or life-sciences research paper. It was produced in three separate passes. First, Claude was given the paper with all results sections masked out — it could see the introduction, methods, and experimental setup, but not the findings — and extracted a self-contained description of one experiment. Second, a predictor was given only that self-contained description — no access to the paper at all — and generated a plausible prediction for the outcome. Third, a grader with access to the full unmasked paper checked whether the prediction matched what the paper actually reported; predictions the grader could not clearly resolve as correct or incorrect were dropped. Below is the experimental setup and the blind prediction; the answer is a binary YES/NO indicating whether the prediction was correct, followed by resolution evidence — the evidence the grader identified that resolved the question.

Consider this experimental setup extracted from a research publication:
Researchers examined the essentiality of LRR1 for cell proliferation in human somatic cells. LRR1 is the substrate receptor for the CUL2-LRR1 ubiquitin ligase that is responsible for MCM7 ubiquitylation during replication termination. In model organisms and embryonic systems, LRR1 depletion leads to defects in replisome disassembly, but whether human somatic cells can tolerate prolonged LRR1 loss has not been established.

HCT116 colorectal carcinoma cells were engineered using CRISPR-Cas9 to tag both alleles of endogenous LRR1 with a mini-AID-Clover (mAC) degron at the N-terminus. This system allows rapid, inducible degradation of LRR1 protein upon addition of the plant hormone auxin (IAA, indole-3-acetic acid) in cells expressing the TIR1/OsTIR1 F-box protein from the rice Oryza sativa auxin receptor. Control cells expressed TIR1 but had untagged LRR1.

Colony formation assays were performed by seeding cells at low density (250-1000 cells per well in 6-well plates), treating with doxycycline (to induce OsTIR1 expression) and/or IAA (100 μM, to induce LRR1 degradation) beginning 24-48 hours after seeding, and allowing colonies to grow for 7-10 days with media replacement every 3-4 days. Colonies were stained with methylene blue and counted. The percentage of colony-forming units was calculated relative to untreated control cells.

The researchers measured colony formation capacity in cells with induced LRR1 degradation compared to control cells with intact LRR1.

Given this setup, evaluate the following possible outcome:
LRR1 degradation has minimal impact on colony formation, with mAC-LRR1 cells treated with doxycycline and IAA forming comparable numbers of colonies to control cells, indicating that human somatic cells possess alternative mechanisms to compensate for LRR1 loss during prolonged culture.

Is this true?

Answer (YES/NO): NO